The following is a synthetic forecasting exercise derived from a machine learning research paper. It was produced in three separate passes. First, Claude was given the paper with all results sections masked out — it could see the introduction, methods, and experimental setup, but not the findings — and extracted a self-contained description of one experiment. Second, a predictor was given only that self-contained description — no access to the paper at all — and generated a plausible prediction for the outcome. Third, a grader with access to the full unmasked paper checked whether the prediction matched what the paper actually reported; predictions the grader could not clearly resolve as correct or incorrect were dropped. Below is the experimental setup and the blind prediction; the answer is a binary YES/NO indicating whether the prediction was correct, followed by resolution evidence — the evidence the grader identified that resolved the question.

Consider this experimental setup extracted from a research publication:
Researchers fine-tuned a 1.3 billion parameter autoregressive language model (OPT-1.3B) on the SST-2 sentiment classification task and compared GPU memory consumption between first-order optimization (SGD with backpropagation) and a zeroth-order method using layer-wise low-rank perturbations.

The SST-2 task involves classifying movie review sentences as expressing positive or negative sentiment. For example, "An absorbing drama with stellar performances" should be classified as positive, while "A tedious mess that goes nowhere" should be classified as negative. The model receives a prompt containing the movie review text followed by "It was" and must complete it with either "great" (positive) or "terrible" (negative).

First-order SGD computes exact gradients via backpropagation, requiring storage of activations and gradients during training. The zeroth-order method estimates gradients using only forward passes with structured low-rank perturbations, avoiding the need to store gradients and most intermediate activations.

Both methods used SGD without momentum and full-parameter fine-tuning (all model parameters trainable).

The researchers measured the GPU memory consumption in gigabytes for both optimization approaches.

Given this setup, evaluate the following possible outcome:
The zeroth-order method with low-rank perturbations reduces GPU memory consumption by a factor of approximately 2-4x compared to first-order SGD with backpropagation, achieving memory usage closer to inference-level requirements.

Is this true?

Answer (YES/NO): NO